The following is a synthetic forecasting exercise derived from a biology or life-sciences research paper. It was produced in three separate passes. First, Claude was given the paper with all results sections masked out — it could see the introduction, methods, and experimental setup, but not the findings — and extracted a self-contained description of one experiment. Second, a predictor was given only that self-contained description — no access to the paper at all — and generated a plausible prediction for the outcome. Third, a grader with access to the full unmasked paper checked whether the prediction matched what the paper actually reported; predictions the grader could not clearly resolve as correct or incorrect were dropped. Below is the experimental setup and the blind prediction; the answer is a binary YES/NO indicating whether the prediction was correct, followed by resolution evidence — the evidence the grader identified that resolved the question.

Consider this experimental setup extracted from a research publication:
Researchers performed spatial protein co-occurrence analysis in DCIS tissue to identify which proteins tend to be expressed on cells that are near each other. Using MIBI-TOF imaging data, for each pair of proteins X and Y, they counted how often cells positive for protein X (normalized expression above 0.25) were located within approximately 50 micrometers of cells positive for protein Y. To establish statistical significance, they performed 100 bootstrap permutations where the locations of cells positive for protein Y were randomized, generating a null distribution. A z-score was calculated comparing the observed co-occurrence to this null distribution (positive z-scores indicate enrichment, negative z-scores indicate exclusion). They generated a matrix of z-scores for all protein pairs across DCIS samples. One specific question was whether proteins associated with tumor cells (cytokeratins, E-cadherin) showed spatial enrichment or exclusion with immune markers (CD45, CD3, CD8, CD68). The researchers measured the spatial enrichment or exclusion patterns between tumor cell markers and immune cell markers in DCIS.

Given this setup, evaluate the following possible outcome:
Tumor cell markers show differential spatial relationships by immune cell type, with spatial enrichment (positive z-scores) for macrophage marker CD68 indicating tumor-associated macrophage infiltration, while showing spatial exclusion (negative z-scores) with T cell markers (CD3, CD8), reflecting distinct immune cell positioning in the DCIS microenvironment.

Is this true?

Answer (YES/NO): NO